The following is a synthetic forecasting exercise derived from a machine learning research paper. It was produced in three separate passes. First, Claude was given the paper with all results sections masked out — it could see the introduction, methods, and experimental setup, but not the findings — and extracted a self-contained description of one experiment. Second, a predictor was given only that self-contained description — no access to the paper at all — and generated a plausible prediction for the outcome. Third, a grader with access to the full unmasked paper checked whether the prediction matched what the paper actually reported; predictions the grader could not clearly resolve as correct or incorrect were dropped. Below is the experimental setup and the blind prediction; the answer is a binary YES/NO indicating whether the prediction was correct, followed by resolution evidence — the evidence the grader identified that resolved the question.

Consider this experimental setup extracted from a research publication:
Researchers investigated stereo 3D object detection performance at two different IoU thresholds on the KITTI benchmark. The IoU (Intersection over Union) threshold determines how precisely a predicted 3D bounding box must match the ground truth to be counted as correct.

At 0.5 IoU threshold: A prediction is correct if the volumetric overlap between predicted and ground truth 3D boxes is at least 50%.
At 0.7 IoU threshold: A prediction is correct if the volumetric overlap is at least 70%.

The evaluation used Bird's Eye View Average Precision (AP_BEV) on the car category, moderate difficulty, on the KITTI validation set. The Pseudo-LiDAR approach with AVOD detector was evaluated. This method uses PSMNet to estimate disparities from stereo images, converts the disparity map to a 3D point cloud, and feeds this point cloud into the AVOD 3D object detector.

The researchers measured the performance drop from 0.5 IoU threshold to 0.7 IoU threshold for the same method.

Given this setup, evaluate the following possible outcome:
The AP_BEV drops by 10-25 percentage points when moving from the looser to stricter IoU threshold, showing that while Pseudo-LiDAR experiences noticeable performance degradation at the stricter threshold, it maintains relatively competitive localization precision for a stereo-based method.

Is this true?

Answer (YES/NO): YES